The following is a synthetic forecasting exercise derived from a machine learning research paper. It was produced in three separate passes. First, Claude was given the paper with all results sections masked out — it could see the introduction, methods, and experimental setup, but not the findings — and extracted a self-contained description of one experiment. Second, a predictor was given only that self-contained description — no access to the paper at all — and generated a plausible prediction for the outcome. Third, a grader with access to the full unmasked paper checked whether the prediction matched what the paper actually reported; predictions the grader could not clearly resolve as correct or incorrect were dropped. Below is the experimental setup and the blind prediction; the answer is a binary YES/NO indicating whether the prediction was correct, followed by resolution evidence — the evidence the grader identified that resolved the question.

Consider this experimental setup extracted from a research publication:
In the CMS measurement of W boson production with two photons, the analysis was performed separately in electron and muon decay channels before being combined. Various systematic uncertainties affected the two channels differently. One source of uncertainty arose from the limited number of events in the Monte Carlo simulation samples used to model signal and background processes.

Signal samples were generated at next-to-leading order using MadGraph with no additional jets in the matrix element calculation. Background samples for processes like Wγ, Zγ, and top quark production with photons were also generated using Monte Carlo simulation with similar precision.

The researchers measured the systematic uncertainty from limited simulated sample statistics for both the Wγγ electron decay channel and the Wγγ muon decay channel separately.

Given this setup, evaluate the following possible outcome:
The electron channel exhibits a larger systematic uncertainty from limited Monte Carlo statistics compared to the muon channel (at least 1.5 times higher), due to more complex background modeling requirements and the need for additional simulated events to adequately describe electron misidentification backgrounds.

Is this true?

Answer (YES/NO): YES